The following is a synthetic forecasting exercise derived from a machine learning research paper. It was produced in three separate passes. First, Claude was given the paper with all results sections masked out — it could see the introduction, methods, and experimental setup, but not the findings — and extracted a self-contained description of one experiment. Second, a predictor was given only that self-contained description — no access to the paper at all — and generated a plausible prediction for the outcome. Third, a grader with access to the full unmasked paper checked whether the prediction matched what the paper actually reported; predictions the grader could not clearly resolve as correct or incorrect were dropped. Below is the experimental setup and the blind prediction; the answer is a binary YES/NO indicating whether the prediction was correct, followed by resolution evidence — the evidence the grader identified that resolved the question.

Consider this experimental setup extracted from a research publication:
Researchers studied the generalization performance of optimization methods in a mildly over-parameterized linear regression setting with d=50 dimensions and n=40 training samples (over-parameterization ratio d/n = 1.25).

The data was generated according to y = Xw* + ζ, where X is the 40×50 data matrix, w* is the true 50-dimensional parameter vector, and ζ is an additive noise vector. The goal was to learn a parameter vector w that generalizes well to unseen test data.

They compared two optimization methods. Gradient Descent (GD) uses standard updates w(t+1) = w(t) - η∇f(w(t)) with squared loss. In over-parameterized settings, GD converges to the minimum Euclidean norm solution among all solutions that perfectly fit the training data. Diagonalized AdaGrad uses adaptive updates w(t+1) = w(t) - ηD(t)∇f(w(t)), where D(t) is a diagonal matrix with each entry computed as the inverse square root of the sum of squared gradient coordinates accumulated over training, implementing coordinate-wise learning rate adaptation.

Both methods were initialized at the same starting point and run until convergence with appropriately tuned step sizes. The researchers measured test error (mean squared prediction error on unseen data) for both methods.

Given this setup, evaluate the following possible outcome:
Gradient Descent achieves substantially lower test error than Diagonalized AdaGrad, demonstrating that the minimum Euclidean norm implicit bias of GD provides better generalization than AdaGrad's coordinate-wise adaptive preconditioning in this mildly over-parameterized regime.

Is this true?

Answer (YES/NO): NO